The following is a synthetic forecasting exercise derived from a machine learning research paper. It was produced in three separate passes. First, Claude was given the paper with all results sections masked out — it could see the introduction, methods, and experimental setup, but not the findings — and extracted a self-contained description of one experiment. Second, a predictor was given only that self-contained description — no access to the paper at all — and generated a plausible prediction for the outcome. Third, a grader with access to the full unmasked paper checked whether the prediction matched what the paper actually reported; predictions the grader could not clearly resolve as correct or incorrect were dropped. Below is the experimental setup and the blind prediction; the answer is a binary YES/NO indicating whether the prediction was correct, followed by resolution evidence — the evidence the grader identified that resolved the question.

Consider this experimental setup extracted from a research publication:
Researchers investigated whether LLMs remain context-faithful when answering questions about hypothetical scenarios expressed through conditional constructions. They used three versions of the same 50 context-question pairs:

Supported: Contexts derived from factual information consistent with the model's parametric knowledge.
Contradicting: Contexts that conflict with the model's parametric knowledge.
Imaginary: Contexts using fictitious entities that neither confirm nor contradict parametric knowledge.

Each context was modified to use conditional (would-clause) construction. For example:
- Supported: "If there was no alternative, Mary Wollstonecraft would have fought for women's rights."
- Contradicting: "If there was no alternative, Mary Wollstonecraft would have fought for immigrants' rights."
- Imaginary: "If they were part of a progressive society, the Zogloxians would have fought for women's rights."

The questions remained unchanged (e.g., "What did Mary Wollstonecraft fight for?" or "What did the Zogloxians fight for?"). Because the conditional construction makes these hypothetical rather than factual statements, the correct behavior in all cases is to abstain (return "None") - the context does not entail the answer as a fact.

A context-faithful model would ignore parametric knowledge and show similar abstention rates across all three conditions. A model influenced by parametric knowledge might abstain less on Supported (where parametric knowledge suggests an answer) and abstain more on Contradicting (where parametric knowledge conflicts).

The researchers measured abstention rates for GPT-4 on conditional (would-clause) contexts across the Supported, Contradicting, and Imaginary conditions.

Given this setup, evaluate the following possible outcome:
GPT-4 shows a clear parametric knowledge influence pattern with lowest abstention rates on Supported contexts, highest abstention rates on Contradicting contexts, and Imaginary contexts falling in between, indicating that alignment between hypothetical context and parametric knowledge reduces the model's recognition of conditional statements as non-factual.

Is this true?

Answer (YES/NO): YES